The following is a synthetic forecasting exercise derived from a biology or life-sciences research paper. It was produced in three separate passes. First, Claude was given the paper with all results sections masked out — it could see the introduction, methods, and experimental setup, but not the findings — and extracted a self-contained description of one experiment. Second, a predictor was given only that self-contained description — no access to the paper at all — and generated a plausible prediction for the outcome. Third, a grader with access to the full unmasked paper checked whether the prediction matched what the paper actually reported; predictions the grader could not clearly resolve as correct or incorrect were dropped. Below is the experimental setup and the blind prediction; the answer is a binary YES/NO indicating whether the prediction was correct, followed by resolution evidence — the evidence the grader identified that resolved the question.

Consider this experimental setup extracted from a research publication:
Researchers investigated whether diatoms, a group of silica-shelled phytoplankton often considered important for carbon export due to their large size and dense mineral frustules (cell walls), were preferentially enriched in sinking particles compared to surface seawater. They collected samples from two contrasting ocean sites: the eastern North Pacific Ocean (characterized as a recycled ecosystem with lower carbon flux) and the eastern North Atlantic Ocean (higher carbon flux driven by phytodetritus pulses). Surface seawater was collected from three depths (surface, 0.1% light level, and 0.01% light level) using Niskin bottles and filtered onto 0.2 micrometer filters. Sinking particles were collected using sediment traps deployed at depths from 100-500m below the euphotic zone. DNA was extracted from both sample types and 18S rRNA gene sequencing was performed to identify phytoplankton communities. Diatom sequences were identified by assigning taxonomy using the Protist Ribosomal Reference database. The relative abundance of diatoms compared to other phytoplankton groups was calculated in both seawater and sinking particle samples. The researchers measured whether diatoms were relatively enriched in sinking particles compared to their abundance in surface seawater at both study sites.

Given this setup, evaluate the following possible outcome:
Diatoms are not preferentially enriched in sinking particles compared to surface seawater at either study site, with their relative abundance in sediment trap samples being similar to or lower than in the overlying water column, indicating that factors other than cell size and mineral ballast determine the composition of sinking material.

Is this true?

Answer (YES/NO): YES